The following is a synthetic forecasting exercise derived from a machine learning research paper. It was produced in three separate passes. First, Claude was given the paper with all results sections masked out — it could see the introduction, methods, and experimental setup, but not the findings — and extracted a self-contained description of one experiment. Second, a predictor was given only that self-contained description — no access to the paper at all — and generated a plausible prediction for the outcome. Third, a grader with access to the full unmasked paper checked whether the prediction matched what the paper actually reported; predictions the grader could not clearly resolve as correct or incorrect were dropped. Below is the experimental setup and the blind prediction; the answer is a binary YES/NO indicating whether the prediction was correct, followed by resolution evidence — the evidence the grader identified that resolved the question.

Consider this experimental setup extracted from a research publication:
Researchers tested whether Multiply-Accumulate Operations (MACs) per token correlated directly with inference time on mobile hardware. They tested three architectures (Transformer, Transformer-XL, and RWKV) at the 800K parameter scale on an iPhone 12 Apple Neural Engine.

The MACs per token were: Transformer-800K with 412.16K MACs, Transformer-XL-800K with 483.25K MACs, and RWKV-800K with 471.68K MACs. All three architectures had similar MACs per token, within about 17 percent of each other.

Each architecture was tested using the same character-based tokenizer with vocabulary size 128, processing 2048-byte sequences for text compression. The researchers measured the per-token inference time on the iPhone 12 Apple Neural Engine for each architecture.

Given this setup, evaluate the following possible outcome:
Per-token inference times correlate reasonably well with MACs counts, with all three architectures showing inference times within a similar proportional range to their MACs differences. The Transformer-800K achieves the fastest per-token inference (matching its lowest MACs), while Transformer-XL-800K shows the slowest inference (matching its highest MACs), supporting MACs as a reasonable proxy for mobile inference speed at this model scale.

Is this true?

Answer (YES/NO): NO